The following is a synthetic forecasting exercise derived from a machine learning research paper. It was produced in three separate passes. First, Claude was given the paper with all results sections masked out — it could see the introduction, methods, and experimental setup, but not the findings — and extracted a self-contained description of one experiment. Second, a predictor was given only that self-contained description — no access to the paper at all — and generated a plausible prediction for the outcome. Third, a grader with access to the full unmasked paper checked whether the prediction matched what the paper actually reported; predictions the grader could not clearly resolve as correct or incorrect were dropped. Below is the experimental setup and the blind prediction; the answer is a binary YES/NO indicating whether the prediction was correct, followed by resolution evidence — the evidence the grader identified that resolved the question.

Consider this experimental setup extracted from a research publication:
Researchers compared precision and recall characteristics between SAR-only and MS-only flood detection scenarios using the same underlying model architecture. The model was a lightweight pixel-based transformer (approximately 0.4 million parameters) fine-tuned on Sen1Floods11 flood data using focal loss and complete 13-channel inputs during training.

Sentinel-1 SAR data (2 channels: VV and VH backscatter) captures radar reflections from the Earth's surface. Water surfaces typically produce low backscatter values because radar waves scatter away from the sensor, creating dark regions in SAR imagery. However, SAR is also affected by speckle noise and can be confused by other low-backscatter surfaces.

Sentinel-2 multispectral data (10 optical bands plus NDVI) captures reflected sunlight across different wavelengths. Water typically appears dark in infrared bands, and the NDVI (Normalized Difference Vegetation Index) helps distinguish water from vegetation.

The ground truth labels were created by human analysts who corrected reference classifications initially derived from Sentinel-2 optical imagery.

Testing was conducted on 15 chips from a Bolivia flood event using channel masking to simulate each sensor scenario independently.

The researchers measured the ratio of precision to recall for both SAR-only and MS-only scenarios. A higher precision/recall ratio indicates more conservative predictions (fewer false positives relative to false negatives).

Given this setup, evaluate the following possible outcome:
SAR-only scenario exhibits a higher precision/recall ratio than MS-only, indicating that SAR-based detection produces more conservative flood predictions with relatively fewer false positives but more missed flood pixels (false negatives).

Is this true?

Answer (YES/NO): YES